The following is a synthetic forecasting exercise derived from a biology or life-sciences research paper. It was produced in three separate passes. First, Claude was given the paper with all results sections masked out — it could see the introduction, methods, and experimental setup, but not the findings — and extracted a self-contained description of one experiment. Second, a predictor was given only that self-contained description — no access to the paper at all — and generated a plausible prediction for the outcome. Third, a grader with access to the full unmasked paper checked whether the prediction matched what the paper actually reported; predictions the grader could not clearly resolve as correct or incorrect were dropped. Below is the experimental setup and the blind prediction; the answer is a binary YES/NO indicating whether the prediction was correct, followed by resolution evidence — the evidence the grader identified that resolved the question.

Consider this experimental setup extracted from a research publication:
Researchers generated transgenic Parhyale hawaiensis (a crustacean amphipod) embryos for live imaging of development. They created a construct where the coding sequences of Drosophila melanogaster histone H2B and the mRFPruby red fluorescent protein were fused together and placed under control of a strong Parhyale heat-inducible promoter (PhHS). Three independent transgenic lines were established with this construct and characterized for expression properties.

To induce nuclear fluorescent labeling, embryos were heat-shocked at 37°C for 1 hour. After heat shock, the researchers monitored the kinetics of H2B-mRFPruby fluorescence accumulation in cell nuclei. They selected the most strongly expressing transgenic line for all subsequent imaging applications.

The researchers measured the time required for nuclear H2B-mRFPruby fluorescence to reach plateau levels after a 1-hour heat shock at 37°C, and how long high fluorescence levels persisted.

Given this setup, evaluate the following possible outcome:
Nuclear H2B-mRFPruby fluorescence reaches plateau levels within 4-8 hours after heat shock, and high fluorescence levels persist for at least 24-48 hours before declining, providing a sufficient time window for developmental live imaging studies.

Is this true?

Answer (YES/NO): NO